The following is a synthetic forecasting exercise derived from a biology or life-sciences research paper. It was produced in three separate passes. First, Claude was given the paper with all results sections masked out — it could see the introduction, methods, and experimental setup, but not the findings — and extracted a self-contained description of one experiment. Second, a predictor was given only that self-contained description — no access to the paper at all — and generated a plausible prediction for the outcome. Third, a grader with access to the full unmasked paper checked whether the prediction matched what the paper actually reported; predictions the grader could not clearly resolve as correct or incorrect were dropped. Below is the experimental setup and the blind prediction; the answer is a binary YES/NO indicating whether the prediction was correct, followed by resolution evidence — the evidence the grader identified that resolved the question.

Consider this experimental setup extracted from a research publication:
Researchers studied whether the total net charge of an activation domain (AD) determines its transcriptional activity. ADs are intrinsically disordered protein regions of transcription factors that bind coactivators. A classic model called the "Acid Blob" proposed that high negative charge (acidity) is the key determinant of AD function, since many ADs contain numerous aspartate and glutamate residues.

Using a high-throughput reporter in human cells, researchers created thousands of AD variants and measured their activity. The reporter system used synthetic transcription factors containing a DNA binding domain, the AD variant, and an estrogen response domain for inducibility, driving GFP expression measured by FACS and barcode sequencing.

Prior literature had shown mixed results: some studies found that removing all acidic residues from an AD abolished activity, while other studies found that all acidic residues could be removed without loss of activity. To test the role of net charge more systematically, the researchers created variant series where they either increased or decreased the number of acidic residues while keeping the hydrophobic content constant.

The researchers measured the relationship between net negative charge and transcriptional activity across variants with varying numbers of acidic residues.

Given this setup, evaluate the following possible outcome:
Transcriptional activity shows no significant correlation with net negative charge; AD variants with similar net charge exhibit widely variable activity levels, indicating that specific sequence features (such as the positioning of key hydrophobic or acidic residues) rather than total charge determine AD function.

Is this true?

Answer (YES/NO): NO